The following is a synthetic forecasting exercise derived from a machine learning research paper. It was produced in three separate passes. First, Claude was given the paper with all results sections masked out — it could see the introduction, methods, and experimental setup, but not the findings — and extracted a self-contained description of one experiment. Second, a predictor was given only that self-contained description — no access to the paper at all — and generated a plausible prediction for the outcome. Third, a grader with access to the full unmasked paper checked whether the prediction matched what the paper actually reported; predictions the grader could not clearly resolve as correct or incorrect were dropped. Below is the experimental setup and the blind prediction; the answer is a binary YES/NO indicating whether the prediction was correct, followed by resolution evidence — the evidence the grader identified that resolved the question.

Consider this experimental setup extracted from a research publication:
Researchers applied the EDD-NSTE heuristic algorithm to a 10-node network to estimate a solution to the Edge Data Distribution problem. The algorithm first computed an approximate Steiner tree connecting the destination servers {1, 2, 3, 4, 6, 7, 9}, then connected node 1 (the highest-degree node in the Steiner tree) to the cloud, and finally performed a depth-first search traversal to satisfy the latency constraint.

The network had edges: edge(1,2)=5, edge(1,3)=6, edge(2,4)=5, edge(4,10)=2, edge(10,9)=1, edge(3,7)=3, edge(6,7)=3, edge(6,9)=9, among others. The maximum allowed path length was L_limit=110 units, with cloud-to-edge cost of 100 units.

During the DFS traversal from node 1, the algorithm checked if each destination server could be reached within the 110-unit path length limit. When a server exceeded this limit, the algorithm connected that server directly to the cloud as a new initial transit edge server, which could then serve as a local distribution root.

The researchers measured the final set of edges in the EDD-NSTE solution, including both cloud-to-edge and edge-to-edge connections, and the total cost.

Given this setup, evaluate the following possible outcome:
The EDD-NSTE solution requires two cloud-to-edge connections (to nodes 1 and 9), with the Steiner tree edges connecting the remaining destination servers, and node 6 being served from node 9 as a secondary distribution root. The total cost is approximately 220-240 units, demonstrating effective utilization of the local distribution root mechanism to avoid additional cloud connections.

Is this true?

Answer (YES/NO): YES